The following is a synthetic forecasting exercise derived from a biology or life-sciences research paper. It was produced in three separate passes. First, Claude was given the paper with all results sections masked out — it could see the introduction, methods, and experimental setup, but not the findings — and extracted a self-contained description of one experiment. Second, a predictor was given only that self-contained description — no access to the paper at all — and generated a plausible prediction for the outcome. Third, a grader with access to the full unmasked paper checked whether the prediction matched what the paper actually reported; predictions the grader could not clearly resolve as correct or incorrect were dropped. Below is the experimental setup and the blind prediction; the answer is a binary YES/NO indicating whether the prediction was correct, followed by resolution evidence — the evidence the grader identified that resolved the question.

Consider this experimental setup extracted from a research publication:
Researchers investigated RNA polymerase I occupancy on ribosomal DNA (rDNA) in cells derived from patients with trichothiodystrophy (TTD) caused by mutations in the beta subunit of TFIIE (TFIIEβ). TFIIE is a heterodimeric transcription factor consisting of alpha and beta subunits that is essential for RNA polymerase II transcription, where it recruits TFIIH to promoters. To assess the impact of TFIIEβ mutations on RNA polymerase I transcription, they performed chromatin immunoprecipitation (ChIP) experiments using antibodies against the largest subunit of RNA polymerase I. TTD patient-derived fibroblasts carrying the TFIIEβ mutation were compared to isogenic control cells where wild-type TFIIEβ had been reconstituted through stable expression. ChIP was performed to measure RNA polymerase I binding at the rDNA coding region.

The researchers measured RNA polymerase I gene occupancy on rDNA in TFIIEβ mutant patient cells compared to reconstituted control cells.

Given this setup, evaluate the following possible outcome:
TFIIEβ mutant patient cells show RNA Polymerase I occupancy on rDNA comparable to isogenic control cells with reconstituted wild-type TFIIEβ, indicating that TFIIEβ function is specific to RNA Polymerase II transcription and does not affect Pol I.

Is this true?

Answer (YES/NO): NO